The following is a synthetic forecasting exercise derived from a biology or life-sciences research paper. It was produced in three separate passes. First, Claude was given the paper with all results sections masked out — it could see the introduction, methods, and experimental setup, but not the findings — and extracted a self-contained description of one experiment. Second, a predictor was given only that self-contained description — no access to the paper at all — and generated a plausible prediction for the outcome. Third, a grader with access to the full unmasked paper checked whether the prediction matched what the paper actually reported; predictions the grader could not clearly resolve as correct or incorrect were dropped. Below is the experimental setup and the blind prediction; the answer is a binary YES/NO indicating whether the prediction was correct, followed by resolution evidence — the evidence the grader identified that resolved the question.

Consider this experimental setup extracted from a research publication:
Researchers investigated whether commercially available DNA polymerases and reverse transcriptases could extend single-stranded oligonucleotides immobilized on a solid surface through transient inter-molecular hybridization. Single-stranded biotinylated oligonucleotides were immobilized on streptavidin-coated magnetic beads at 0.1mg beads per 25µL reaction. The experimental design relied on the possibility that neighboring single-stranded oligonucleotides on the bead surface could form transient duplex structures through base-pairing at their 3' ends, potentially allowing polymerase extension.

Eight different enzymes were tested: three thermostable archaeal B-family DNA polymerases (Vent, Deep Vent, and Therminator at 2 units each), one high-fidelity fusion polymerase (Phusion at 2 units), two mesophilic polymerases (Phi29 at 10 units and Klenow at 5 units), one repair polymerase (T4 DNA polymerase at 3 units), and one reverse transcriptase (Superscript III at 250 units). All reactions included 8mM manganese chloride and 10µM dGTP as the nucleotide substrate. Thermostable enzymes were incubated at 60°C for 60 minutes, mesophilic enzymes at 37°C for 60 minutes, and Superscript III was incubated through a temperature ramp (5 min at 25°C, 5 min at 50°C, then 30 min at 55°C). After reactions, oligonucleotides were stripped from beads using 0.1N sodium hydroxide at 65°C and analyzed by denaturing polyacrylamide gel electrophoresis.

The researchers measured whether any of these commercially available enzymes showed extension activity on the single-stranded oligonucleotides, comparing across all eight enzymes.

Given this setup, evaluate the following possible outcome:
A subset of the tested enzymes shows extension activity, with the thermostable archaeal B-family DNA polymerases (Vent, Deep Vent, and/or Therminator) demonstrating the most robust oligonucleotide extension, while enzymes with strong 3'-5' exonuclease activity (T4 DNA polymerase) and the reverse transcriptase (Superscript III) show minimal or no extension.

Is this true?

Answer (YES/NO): NO